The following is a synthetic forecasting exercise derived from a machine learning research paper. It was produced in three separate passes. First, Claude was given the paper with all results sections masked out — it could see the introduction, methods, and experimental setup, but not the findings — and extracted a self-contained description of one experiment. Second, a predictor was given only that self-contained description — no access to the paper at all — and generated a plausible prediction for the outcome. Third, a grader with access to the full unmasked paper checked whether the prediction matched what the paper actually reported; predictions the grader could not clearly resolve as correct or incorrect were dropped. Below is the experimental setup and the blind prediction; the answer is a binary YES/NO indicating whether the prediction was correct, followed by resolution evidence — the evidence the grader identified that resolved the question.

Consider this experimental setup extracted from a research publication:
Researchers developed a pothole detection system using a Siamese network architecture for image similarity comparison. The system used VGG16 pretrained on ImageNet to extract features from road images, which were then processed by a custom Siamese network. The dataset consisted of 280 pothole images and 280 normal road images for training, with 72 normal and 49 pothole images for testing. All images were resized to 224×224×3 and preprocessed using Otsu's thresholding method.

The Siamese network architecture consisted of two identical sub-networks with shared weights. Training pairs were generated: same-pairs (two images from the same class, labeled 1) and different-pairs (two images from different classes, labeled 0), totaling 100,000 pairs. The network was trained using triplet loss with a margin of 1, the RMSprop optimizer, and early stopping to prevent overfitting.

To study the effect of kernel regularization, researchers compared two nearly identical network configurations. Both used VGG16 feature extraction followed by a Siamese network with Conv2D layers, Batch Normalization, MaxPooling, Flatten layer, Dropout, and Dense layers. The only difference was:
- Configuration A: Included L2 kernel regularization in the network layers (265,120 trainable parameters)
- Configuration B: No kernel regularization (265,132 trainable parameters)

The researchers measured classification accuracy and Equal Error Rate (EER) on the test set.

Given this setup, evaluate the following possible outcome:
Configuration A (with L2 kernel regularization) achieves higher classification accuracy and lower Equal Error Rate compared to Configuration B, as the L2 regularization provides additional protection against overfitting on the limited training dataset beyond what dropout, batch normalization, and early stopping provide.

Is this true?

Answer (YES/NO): NO